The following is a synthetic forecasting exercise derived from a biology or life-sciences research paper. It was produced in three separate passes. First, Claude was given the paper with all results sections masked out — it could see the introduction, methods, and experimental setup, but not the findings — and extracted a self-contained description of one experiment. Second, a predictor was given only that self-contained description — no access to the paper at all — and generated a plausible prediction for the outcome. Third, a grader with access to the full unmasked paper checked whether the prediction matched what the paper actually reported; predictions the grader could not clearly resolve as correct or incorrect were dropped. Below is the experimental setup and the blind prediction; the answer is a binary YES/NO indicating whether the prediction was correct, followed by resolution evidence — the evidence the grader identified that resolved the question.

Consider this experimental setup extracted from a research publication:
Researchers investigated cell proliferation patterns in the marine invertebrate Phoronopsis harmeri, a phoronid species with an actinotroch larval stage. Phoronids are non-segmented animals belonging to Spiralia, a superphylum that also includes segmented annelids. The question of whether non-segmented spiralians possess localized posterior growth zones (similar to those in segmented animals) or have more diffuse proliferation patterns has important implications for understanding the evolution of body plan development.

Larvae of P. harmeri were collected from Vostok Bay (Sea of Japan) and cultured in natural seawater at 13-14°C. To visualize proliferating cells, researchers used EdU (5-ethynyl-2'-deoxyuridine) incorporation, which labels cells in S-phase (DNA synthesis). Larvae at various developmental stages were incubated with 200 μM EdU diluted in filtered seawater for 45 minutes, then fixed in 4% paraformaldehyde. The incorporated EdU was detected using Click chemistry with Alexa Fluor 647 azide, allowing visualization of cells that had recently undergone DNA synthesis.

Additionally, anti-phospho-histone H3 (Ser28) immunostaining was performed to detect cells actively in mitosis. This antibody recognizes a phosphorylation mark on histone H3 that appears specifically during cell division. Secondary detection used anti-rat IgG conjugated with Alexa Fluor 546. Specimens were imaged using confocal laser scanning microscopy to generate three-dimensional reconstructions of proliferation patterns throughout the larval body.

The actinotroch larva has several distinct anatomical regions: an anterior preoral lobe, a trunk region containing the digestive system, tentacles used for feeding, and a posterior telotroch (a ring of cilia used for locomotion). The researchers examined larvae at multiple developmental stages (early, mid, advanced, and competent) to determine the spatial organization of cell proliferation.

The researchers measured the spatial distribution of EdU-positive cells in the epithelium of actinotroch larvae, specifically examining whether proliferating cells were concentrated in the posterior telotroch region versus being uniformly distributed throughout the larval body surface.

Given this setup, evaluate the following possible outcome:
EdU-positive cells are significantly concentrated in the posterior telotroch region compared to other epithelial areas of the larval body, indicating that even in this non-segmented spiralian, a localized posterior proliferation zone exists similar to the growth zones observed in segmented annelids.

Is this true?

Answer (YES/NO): YES